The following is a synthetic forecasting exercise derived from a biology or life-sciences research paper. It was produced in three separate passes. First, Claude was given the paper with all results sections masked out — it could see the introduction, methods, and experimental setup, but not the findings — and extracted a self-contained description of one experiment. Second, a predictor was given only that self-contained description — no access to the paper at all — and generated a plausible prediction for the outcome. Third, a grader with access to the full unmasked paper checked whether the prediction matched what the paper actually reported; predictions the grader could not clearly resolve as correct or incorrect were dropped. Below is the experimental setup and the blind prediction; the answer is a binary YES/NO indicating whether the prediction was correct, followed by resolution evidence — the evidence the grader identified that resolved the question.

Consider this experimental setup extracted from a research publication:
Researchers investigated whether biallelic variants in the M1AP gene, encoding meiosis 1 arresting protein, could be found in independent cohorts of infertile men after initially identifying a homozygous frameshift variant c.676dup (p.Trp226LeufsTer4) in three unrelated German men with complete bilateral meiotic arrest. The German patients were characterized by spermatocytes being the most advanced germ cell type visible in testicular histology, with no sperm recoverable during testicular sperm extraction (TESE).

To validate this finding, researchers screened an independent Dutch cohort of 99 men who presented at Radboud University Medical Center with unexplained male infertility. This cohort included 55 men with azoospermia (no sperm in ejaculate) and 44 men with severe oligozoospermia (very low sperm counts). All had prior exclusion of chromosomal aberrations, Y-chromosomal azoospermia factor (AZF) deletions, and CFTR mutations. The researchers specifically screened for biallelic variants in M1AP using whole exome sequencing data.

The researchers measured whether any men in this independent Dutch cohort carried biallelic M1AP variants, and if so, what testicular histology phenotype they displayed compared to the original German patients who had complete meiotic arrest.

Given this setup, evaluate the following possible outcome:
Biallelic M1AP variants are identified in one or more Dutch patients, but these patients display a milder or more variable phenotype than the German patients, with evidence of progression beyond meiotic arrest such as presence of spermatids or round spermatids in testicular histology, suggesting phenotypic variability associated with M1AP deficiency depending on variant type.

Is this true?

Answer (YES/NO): NO